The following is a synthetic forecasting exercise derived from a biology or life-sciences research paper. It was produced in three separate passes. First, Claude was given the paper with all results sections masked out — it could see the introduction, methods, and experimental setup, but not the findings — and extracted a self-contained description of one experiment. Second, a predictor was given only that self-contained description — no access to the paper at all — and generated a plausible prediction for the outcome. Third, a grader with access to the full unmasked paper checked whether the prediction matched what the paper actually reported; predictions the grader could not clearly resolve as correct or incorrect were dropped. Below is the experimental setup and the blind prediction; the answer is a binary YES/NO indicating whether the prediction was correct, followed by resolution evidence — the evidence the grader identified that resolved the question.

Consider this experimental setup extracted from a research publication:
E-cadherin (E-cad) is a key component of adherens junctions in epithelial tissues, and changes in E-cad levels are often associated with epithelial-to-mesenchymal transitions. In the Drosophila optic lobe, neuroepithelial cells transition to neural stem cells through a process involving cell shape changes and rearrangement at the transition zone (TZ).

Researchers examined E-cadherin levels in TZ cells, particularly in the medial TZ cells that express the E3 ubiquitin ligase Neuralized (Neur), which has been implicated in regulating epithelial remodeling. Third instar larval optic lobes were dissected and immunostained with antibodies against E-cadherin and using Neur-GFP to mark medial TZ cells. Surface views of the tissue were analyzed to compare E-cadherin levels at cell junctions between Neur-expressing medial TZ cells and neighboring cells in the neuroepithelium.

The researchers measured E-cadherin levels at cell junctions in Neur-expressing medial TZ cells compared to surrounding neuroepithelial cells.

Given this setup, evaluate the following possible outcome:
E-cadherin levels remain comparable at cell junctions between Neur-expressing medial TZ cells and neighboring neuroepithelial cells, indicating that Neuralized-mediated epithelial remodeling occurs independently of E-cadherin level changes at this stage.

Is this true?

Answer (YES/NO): YES